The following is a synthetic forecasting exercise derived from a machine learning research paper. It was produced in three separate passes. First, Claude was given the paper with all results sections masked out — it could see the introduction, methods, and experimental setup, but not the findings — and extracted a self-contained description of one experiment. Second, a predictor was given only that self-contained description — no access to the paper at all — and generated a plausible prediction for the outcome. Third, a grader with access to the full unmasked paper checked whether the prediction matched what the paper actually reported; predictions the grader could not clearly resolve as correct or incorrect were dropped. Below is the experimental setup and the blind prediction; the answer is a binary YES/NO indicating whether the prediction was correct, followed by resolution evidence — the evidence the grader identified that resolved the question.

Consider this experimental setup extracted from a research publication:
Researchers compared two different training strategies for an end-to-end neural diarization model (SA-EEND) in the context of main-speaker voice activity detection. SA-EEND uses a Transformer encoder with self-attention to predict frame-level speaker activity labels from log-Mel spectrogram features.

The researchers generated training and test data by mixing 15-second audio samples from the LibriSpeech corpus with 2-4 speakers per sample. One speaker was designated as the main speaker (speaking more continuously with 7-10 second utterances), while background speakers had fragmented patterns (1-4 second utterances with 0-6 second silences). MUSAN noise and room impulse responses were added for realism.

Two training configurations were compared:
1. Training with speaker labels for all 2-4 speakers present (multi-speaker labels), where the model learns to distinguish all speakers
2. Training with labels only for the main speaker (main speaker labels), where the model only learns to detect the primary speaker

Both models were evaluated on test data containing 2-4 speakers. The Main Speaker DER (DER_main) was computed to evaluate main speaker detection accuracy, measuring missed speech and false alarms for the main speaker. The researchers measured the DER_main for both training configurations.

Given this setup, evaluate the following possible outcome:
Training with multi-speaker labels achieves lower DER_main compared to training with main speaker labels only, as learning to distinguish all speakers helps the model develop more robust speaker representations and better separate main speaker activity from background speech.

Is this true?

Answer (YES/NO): NO